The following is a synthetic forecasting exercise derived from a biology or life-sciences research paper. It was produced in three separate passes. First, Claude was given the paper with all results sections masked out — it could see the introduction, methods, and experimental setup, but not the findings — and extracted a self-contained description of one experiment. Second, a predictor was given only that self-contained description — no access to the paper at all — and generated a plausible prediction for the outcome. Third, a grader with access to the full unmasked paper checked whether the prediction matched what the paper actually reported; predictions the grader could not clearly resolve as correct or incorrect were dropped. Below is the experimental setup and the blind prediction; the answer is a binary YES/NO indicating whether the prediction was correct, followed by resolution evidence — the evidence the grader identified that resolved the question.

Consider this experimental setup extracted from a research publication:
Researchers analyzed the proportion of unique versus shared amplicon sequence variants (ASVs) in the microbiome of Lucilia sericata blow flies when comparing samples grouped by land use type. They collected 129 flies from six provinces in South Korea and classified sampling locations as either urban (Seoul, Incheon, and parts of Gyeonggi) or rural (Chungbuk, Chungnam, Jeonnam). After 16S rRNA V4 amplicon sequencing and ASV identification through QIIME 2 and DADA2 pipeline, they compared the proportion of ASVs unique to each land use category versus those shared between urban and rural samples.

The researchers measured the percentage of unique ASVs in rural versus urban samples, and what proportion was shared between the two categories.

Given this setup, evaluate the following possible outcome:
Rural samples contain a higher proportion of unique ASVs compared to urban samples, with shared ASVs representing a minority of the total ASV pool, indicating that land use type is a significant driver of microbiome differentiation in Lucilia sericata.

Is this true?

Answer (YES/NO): YES